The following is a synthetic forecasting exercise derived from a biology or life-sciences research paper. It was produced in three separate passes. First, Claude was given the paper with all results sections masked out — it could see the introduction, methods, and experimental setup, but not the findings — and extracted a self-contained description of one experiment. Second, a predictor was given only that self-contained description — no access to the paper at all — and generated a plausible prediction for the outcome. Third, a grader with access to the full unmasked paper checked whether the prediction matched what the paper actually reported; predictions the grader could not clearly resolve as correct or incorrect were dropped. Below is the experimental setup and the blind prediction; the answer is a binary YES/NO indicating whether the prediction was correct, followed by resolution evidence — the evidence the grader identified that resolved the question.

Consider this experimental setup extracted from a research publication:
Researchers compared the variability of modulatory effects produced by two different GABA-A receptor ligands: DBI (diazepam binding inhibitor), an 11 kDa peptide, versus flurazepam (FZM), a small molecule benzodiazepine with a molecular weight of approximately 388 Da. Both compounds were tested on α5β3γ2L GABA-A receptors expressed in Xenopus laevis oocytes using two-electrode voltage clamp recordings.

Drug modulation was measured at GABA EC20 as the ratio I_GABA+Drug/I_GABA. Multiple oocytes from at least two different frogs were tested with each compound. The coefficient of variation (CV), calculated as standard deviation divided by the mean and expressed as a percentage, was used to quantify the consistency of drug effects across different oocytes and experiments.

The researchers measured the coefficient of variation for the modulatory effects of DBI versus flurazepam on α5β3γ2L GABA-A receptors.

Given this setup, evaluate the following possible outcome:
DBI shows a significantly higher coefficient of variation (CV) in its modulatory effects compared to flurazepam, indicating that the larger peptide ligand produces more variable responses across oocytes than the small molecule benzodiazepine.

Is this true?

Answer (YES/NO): YES